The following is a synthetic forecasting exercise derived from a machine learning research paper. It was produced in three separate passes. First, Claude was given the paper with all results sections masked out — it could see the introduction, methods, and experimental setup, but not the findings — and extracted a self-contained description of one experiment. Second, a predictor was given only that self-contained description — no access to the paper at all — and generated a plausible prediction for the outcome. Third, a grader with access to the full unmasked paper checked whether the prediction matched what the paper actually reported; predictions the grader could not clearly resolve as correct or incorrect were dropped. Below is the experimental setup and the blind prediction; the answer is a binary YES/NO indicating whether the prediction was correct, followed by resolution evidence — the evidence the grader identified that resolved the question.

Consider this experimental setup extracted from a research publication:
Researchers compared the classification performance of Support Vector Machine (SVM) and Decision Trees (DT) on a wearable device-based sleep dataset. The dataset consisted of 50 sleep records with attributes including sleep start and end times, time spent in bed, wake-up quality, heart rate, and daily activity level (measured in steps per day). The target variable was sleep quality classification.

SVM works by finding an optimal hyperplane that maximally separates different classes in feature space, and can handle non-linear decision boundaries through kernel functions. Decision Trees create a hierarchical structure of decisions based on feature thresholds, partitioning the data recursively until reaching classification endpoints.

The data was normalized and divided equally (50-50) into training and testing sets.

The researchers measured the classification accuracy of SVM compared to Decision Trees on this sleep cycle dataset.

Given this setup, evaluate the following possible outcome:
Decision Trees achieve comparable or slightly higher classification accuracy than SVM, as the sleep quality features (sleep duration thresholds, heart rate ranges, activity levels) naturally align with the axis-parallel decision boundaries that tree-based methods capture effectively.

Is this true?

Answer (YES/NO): NO